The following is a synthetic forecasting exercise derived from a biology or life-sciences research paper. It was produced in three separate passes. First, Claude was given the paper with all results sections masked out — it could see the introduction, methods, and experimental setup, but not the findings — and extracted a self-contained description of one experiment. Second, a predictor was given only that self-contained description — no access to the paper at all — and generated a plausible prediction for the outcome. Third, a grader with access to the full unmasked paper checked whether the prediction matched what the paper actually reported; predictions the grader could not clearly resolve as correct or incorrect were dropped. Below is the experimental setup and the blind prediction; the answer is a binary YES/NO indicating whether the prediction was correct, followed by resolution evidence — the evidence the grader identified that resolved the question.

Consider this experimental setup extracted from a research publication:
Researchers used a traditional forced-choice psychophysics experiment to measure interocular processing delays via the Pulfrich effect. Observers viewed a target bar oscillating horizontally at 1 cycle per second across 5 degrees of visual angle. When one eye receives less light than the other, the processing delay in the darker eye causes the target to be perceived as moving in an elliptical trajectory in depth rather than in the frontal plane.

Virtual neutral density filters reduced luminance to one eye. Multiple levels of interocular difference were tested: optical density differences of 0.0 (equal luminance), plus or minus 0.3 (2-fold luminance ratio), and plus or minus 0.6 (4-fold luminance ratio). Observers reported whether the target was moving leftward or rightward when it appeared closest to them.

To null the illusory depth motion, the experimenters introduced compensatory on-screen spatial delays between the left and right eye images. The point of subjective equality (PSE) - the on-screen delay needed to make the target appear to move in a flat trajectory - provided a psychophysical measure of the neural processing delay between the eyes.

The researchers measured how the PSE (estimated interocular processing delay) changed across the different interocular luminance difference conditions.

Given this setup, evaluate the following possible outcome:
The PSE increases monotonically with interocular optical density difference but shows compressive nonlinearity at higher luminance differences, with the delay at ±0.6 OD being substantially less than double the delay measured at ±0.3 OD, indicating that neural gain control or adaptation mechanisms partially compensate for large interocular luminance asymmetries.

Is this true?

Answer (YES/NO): NO